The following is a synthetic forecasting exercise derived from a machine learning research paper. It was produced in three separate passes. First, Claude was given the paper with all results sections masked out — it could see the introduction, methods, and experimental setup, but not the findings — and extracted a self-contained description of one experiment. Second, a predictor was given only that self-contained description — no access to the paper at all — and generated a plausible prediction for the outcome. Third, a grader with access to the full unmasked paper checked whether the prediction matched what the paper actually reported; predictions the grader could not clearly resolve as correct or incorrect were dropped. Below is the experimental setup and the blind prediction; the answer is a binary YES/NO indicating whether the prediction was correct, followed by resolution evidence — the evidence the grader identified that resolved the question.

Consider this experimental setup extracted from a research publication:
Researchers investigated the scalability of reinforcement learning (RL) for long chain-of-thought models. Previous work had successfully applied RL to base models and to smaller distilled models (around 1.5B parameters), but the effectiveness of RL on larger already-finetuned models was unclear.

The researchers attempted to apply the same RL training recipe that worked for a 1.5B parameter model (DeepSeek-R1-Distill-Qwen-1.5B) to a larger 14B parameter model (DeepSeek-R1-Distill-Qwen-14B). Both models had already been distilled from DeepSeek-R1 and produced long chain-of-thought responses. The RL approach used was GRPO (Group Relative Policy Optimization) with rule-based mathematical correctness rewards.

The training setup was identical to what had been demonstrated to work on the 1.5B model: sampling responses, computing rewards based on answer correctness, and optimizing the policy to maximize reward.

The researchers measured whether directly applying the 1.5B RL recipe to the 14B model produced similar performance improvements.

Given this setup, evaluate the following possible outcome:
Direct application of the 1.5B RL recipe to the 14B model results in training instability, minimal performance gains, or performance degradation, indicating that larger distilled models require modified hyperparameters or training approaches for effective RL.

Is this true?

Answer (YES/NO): YES